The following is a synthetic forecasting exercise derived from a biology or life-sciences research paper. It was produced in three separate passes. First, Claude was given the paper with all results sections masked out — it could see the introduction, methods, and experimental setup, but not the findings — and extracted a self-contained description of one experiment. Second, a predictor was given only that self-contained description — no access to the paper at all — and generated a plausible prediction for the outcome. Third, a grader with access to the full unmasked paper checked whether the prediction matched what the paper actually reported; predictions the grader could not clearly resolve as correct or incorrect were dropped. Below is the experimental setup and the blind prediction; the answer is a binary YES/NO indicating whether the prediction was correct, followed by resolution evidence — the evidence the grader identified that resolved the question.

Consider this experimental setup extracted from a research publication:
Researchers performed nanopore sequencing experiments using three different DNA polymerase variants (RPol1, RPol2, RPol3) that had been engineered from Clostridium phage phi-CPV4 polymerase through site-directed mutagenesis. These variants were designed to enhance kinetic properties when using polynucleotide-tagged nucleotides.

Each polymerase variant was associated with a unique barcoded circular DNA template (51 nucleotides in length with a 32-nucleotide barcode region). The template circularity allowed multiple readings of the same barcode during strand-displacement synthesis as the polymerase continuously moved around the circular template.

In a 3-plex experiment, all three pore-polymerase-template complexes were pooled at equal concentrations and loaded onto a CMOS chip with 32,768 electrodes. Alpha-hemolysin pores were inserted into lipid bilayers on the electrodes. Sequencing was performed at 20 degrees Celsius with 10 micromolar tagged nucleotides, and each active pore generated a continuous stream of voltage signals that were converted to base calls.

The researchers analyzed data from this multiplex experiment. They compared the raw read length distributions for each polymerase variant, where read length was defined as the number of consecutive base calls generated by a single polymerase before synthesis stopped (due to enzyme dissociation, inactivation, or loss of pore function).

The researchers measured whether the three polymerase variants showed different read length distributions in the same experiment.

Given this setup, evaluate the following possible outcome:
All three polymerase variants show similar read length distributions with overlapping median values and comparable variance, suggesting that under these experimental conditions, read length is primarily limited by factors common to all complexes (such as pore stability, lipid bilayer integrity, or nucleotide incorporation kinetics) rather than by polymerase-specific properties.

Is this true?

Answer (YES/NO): NO